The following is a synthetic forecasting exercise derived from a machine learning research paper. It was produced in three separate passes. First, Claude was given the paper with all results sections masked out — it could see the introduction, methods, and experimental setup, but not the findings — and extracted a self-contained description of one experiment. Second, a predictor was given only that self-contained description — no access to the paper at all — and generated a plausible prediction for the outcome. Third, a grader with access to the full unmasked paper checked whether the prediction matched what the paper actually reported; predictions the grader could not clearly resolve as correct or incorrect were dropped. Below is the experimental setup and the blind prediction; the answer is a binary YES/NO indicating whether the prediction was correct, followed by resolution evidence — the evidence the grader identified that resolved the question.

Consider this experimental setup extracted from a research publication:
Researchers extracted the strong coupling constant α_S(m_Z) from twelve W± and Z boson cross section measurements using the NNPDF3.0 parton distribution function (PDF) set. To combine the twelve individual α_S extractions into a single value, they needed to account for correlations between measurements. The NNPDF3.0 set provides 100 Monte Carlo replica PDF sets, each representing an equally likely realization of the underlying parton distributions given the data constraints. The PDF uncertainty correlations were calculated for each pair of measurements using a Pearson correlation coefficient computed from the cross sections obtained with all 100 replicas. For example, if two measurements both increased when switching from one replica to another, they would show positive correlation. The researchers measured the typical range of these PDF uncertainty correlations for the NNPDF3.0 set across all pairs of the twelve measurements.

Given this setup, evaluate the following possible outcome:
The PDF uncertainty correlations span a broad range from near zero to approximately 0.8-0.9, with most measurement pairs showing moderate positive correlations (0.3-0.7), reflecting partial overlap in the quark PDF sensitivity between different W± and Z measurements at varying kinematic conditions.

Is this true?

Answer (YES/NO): NO